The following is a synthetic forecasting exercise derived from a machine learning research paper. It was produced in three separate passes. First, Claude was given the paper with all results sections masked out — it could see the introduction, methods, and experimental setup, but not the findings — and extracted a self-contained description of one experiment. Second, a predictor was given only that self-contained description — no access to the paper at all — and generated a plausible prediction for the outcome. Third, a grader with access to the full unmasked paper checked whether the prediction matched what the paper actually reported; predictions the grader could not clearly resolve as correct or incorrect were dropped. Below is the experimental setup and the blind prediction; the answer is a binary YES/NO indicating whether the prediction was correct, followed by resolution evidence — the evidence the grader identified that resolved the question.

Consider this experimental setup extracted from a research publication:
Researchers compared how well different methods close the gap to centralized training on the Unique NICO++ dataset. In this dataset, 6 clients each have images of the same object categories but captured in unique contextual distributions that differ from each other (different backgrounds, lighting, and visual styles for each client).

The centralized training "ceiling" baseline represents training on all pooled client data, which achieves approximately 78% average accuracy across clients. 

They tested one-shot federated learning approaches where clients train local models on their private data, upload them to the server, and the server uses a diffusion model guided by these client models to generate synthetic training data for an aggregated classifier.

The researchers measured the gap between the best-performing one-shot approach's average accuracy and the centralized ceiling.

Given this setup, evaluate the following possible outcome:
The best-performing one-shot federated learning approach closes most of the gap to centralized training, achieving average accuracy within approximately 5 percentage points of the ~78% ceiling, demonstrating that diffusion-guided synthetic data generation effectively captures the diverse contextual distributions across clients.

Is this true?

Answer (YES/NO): YES